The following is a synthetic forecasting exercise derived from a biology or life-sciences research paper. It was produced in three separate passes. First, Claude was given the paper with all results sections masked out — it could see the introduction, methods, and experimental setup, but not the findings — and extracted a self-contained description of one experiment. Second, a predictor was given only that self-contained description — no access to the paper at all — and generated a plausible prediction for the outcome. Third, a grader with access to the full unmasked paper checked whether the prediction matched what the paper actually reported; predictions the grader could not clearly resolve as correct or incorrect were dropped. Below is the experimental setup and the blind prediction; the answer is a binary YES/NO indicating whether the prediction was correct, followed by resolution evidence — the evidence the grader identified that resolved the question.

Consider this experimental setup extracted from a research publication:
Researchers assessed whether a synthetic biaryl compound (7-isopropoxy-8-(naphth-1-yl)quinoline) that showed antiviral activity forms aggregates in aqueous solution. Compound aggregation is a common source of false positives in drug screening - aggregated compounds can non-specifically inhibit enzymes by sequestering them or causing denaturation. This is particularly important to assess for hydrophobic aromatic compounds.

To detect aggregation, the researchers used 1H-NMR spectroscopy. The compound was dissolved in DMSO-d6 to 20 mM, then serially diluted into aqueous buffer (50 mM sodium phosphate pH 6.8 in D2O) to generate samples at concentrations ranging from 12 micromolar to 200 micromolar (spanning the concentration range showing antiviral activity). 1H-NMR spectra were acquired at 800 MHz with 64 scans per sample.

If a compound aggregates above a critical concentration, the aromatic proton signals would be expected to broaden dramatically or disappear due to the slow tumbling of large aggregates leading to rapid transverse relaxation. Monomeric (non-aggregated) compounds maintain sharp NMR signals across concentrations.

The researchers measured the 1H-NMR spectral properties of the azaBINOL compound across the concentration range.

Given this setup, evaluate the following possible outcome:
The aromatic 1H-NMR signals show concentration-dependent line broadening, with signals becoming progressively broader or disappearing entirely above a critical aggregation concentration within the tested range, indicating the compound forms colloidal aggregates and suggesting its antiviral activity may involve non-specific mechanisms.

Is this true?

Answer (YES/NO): NO